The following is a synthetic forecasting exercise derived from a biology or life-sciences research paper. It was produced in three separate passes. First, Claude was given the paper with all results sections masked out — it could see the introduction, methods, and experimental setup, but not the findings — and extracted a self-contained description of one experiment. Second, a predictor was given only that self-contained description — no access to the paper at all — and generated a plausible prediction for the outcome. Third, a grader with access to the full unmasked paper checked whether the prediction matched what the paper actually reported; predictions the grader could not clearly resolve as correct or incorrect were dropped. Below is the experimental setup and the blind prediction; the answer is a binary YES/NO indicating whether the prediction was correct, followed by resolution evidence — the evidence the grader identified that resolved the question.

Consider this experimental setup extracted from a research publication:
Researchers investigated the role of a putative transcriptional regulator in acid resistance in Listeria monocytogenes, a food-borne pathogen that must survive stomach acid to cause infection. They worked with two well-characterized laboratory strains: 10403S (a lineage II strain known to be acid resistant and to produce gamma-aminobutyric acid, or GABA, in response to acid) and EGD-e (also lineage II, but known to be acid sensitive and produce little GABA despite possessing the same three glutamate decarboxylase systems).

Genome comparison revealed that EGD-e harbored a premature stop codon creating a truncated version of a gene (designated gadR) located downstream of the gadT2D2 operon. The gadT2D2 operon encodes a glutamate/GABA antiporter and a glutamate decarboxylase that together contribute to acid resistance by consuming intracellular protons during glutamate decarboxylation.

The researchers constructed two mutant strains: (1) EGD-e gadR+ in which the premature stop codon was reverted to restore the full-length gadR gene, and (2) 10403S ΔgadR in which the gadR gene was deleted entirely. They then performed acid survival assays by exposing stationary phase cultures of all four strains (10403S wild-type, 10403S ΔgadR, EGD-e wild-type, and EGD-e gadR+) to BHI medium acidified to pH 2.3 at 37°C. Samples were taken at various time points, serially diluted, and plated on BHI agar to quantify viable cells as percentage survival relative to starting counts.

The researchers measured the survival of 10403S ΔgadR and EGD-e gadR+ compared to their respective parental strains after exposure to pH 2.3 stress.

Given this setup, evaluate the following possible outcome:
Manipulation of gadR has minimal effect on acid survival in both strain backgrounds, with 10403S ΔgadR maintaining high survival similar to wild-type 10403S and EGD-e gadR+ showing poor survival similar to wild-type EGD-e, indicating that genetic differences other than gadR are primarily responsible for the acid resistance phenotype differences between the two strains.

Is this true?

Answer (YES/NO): NO